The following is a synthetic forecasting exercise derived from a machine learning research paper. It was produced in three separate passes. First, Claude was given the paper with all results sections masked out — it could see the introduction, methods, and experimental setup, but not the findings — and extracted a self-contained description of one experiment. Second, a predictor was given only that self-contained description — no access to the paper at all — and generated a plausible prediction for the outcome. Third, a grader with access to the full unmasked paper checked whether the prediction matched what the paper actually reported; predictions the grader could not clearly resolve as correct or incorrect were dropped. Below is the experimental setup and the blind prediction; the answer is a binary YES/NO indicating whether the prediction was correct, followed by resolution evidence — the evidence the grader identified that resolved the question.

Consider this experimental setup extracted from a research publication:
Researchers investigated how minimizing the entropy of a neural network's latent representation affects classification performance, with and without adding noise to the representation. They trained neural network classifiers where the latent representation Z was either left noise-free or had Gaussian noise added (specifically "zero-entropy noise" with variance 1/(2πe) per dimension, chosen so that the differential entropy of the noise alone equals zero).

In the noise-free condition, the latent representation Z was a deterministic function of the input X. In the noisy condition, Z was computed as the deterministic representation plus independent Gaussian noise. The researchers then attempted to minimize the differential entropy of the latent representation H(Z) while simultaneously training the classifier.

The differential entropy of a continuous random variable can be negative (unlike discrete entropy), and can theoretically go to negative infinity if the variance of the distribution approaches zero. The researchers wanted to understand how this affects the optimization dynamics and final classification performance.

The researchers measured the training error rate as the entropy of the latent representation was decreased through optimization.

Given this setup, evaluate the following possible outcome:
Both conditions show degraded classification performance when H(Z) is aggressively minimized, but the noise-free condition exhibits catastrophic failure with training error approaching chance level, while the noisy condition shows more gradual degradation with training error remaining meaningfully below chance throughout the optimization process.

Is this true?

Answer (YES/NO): NO